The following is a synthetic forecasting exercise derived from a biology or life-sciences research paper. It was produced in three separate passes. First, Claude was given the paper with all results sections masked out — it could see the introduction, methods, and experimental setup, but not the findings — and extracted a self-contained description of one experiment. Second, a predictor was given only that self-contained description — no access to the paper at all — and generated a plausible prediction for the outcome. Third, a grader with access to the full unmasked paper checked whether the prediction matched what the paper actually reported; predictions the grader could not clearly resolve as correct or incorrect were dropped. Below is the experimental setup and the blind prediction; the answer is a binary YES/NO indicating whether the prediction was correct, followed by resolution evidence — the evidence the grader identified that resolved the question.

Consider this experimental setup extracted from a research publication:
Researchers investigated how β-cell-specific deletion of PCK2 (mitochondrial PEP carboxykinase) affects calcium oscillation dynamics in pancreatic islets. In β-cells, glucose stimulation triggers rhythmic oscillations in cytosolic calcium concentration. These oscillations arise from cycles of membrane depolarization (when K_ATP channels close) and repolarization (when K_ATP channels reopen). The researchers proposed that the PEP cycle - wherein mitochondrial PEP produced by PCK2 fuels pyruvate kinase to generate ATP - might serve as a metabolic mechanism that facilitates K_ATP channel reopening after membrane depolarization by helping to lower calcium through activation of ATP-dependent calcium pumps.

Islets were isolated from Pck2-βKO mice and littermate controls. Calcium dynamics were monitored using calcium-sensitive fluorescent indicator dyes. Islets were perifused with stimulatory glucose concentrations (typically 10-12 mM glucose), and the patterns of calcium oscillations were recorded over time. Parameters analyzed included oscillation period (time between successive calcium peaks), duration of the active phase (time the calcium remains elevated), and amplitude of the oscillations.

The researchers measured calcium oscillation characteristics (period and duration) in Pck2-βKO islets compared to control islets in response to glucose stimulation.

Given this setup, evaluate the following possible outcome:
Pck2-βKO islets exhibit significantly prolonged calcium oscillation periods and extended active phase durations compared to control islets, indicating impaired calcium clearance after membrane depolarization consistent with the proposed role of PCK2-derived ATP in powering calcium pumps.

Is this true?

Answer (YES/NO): YES